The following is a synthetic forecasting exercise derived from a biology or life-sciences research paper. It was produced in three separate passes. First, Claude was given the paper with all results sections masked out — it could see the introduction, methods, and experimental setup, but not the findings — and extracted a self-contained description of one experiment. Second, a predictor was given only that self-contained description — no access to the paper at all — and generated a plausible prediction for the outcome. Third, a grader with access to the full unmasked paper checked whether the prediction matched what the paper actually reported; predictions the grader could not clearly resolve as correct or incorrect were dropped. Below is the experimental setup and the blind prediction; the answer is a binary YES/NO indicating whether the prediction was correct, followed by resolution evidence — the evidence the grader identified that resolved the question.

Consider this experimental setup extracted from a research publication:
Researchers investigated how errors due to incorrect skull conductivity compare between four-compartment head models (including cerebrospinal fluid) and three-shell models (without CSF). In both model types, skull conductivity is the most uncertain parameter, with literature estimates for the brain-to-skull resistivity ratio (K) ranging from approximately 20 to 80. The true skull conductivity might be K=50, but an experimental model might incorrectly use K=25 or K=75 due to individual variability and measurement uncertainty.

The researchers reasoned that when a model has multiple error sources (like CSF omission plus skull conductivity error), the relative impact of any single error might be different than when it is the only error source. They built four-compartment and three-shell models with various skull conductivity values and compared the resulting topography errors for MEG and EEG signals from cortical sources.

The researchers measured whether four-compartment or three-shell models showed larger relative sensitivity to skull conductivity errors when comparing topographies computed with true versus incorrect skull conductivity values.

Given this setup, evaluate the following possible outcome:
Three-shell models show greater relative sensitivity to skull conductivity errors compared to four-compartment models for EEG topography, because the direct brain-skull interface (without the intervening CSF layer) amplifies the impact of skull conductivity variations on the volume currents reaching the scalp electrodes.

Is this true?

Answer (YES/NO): NO